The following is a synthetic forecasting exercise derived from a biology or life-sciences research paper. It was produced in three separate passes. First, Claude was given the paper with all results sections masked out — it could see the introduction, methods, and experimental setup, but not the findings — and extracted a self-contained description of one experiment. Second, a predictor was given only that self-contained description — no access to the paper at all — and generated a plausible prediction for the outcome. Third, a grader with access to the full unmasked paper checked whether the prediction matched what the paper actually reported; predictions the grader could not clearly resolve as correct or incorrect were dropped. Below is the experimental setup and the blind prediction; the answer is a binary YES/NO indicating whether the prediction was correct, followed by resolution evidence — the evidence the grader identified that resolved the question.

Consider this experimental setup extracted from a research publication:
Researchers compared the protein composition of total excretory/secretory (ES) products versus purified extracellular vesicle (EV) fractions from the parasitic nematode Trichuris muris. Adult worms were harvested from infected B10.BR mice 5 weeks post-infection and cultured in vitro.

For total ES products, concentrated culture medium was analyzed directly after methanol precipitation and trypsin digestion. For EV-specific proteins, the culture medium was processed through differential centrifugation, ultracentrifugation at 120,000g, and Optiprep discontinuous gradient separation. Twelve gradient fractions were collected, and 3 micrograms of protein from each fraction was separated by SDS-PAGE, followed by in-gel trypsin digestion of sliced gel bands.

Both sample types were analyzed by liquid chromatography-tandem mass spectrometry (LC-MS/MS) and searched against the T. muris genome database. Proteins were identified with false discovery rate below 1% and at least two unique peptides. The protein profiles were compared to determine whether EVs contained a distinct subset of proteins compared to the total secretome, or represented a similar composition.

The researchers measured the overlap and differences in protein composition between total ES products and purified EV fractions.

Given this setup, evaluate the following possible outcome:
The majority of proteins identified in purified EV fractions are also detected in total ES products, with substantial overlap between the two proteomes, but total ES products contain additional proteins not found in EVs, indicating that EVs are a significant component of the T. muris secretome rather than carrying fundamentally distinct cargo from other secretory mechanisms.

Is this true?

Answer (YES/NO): YES